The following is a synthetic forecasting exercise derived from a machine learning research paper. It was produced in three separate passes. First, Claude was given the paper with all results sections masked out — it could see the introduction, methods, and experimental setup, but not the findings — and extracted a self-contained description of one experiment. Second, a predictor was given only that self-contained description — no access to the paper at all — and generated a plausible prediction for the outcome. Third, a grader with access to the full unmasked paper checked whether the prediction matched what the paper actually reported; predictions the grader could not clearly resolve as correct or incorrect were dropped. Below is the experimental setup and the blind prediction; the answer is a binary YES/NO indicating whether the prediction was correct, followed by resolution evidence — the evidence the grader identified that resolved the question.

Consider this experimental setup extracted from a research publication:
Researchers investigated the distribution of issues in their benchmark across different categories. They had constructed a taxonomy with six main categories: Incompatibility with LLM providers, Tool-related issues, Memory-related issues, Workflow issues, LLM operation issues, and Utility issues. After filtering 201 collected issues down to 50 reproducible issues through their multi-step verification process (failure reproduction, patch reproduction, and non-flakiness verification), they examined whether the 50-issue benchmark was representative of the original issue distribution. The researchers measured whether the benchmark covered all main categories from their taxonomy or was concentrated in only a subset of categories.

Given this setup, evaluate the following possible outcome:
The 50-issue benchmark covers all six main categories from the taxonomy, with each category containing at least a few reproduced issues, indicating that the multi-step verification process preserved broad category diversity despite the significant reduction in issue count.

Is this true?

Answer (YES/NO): YES